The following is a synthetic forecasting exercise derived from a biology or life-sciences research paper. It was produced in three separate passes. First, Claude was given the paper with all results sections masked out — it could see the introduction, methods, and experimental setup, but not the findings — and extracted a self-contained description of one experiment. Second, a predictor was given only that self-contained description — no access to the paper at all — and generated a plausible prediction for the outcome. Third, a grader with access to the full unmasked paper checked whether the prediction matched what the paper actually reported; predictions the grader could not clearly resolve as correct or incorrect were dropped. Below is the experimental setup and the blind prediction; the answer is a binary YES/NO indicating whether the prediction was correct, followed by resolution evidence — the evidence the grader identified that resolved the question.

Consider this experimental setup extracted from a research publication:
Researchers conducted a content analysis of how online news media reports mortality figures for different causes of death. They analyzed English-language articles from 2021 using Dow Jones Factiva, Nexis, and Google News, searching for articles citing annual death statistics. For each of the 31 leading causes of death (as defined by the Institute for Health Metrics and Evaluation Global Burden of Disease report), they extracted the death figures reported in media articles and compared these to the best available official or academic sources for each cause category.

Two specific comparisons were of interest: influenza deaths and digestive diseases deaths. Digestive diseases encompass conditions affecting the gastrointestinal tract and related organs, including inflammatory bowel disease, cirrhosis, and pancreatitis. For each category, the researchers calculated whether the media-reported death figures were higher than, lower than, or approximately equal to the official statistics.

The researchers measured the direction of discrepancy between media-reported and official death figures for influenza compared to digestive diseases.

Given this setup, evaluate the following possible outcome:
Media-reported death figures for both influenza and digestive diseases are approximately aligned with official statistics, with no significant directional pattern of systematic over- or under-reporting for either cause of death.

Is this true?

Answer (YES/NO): NO